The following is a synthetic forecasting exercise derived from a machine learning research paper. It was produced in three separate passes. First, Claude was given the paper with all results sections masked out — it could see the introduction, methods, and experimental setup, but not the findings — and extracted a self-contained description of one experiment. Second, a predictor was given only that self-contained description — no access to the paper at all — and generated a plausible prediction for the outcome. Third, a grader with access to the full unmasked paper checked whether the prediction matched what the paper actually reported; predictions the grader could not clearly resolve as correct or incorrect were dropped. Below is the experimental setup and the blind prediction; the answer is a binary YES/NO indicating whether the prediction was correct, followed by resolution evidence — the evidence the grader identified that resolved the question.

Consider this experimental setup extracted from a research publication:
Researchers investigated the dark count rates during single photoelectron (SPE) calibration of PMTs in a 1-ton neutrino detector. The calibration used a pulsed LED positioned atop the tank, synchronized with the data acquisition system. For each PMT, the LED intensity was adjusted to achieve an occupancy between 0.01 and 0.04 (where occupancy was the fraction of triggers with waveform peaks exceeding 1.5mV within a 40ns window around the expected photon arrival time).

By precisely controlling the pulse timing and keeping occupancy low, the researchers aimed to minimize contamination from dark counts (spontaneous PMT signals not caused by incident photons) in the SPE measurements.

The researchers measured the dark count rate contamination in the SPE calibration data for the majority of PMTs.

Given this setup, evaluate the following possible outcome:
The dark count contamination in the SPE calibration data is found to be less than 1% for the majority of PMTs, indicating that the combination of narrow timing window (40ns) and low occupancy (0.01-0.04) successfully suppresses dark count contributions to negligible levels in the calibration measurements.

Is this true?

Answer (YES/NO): YES